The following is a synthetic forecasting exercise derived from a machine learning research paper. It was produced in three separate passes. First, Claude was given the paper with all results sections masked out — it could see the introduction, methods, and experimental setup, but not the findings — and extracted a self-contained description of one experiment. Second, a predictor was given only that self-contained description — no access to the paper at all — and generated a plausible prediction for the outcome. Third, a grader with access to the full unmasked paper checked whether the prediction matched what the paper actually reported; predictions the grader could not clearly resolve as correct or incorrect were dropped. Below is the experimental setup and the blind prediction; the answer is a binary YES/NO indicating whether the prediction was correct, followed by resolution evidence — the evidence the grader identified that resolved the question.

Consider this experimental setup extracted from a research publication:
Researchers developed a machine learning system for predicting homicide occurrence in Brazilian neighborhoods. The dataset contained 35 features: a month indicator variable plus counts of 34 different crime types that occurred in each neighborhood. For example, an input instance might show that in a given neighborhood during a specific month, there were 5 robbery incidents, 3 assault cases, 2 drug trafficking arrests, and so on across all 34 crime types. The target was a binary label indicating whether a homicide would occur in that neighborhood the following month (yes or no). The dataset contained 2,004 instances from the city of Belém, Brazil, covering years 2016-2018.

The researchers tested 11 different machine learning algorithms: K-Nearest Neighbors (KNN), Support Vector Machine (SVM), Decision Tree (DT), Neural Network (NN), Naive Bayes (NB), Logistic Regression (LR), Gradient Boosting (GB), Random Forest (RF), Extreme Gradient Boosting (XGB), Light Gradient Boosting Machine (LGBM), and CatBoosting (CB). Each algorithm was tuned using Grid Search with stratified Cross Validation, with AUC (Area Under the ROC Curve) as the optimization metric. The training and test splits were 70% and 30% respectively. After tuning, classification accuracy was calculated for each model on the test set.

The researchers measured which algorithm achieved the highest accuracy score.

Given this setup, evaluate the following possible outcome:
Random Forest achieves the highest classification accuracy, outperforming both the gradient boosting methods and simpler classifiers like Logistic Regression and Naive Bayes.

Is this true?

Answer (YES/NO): YES